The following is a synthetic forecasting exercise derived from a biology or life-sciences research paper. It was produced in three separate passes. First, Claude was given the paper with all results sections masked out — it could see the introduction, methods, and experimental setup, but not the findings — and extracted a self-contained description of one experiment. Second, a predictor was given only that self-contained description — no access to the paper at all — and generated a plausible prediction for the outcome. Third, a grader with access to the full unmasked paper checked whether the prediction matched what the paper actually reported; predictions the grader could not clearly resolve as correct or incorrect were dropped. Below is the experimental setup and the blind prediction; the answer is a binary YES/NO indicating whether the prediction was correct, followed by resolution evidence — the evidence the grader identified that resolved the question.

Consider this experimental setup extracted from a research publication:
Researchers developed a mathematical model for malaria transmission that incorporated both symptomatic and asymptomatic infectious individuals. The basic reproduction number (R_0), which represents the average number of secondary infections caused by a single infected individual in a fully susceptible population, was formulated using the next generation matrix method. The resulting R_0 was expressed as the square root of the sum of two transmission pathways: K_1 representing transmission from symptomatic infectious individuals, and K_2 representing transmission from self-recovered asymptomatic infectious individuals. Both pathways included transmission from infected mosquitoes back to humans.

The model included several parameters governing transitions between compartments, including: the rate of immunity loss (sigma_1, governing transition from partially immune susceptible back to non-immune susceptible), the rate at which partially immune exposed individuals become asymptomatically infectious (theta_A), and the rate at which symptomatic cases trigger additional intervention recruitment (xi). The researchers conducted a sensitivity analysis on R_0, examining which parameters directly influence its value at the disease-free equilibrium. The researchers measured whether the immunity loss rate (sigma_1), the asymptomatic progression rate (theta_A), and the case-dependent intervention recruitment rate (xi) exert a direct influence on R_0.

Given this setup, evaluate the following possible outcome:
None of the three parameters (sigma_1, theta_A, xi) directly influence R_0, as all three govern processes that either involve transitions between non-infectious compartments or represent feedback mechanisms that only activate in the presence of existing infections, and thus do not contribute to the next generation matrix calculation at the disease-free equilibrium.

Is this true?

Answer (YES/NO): YES